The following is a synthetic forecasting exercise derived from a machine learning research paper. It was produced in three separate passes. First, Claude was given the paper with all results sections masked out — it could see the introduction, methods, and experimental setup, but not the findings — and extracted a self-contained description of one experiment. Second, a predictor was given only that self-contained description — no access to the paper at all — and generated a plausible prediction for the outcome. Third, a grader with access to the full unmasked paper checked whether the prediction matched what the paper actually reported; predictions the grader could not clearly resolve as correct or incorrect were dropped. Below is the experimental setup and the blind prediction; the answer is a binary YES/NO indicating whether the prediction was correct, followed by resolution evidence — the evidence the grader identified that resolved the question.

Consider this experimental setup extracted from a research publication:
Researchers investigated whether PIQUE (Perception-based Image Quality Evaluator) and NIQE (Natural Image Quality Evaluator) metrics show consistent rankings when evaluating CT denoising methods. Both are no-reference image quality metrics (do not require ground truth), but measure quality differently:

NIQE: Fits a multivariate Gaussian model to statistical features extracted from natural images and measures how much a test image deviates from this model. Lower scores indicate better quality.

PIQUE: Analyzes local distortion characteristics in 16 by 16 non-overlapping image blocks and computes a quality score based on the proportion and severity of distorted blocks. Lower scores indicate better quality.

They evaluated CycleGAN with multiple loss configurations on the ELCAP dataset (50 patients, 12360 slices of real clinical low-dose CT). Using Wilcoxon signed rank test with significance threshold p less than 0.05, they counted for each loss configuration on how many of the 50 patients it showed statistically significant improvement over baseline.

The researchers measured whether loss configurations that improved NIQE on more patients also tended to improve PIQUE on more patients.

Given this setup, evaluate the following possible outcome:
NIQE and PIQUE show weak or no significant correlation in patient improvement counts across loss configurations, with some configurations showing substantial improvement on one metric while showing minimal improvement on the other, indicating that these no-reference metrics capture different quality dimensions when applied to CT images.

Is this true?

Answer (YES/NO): NO